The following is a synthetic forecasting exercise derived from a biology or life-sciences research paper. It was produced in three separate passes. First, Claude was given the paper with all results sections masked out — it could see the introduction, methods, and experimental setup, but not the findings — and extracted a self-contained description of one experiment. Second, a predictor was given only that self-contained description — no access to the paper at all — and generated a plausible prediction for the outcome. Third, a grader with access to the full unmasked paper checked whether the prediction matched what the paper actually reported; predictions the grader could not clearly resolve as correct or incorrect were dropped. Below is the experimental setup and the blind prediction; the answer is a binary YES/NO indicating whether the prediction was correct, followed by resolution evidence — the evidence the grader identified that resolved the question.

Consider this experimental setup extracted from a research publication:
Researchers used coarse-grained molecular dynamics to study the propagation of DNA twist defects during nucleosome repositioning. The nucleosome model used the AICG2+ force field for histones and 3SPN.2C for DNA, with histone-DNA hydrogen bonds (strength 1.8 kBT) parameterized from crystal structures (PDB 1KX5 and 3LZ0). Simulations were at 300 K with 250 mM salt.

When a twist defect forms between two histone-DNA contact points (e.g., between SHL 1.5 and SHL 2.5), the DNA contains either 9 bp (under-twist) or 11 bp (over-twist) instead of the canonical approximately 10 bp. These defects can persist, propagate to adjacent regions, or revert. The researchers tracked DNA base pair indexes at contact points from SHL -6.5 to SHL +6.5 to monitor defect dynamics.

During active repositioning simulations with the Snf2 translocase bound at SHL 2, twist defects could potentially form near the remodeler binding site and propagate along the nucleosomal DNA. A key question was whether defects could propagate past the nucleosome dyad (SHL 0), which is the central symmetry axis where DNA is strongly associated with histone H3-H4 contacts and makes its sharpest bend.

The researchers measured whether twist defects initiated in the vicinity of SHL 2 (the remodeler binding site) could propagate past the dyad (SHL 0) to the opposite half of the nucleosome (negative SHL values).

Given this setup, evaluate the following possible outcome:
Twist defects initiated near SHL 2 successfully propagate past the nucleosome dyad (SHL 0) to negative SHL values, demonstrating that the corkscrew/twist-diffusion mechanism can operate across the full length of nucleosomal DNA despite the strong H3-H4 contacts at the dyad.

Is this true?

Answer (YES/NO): YES